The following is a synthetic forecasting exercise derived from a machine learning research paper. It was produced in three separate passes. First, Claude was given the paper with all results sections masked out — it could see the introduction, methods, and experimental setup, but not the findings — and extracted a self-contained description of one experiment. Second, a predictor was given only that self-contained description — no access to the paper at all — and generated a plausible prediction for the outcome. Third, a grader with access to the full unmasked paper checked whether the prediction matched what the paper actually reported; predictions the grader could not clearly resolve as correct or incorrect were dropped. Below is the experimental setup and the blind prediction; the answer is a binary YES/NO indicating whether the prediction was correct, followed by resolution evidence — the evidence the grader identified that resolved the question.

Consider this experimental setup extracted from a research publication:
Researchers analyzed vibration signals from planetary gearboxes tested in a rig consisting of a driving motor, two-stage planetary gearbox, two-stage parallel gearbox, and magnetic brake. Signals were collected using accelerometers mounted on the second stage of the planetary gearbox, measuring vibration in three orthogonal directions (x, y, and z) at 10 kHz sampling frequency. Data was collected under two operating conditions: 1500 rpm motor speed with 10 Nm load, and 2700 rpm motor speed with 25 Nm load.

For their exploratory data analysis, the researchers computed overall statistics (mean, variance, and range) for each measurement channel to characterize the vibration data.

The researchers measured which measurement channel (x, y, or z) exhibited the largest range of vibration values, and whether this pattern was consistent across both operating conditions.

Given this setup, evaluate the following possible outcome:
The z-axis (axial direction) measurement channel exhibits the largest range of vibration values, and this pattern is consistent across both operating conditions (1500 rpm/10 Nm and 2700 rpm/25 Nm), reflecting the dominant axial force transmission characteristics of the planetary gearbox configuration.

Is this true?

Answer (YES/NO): YES